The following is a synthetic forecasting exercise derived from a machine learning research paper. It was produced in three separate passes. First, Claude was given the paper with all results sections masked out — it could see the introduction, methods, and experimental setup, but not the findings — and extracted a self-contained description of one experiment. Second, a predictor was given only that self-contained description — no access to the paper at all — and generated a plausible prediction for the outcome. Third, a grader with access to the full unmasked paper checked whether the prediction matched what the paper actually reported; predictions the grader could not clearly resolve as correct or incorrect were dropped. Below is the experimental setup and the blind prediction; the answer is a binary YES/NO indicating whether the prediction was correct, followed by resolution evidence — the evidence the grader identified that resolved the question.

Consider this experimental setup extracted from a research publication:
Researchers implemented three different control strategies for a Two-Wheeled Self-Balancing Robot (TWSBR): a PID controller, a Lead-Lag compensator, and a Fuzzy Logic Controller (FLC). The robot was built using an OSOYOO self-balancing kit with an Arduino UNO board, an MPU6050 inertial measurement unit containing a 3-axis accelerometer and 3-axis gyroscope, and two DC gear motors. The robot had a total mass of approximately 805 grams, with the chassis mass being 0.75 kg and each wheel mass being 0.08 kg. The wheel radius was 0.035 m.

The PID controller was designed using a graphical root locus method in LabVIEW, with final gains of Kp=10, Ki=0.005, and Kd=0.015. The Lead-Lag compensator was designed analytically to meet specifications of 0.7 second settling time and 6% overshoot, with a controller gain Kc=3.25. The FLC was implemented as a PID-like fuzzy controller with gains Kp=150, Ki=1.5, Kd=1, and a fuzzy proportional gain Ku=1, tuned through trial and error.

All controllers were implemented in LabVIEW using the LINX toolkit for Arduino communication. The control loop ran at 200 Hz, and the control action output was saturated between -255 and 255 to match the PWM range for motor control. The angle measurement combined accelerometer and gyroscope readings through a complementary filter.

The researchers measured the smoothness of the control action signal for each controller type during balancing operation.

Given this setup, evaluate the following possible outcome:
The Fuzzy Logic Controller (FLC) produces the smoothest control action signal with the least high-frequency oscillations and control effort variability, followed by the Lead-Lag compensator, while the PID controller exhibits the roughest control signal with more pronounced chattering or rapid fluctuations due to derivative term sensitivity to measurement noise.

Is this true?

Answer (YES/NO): NO